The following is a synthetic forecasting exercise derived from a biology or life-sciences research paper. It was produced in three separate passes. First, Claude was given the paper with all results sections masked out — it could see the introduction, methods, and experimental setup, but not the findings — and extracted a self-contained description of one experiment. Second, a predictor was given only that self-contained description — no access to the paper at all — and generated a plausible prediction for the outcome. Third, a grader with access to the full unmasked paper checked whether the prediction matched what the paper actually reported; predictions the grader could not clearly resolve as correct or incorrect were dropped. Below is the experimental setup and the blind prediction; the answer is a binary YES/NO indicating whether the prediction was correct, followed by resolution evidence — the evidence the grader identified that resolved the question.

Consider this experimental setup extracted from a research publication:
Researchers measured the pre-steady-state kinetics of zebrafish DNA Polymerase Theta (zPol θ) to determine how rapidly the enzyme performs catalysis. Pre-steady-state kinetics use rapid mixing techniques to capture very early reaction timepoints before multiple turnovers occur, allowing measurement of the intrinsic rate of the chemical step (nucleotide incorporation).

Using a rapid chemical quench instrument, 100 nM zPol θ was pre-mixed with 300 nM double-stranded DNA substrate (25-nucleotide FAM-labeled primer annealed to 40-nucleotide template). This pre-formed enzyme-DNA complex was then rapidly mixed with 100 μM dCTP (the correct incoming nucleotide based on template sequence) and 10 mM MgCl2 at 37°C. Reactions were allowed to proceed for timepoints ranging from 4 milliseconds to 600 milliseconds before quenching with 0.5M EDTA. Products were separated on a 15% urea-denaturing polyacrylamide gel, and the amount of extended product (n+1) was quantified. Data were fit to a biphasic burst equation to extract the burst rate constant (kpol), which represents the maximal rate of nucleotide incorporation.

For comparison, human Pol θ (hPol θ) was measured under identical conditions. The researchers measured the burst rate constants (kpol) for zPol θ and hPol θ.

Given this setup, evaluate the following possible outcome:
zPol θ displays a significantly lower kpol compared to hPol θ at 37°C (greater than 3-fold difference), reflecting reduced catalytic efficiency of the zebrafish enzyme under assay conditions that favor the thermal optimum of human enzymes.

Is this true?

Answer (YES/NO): YES